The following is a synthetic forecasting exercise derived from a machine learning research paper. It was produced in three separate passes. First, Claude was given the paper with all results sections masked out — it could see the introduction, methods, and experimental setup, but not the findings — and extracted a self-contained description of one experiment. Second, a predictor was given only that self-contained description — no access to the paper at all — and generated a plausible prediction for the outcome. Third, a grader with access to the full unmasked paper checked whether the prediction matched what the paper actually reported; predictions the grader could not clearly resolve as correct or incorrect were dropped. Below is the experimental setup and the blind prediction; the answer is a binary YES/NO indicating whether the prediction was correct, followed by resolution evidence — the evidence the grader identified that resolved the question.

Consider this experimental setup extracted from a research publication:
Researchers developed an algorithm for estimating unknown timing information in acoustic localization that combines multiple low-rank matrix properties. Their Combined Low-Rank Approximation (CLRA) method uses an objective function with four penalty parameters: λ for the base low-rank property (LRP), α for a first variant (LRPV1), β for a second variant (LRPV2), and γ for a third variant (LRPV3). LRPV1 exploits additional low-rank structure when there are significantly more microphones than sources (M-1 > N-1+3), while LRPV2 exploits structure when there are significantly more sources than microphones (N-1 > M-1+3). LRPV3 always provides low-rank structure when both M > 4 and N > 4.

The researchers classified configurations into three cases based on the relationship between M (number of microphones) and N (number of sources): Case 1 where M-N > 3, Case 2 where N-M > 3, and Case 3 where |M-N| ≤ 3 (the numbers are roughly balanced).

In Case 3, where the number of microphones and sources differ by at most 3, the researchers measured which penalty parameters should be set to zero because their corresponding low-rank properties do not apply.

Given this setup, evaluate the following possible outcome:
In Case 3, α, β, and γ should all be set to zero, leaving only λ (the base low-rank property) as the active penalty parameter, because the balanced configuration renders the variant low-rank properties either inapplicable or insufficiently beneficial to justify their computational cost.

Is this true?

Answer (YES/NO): NO